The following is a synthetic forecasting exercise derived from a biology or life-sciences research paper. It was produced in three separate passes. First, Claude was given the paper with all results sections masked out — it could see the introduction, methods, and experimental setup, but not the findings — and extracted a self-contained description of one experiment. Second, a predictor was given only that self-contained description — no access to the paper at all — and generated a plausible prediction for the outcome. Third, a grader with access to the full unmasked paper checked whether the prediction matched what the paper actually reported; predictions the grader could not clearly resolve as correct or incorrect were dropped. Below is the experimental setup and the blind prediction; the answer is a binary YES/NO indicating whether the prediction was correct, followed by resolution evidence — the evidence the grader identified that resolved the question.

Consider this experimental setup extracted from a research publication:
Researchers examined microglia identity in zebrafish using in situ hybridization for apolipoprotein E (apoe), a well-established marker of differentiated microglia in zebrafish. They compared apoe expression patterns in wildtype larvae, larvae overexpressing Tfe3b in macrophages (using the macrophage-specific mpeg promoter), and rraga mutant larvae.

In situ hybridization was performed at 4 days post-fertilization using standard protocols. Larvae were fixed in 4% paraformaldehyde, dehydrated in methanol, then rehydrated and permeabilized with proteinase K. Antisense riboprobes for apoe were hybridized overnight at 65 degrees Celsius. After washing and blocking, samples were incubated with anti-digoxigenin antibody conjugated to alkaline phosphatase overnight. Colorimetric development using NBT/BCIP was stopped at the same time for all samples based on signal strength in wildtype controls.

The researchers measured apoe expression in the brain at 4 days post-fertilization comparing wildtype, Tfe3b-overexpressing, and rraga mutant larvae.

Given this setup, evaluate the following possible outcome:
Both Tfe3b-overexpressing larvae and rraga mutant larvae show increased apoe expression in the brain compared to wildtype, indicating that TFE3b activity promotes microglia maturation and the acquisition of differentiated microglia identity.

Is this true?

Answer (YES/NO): NO